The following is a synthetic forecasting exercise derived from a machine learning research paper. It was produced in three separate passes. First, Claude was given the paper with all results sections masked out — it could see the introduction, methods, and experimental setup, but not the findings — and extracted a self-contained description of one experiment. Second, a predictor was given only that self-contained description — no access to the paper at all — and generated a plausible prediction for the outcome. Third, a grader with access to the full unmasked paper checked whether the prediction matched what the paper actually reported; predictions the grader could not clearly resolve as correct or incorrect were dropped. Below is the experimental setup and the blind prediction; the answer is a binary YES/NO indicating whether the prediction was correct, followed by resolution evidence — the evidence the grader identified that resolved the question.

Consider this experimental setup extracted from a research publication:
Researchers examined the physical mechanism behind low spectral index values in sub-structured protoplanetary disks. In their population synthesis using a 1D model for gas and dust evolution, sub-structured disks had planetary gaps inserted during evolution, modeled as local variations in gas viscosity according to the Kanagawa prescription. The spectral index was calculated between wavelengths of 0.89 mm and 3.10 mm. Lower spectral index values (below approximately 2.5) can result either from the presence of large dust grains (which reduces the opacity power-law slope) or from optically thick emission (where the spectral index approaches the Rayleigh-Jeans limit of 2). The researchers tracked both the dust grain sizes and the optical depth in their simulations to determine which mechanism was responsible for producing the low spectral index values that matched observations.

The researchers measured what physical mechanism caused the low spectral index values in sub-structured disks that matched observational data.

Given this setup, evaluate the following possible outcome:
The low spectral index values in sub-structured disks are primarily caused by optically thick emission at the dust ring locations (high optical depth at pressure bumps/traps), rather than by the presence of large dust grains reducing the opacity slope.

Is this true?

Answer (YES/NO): YES